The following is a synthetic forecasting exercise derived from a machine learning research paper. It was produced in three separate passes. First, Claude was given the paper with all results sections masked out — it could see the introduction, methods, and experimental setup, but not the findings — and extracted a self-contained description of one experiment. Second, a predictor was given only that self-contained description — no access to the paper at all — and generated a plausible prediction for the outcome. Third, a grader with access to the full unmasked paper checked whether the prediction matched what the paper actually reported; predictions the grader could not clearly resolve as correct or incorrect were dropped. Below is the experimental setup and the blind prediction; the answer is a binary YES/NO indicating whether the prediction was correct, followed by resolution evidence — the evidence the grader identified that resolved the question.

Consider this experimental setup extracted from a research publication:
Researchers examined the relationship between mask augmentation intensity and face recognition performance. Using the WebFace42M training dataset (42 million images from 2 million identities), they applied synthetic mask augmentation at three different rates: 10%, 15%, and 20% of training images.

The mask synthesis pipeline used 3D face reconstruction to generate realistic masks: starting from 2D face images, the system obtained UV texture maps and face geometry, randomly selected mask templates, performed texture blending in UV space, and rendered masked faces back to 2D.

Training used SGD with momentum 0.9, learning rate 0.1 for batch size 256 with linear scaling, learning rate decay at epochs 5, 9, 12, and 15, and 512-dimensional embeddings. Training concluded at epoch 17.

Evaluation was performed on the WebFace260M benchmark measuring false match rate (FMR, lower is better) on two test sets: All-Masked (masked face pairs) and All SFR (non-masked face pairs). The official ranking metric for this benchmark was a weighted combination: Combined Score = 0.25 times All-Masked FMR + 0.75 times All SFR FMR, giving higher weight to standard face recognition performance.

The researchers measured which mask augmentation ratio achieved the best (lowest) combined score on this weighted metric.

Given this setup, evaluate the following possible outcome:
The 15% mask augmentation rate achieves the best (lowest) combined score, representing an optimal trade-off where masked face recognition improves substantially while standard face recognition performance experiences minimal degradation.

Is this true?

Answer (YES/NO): YES